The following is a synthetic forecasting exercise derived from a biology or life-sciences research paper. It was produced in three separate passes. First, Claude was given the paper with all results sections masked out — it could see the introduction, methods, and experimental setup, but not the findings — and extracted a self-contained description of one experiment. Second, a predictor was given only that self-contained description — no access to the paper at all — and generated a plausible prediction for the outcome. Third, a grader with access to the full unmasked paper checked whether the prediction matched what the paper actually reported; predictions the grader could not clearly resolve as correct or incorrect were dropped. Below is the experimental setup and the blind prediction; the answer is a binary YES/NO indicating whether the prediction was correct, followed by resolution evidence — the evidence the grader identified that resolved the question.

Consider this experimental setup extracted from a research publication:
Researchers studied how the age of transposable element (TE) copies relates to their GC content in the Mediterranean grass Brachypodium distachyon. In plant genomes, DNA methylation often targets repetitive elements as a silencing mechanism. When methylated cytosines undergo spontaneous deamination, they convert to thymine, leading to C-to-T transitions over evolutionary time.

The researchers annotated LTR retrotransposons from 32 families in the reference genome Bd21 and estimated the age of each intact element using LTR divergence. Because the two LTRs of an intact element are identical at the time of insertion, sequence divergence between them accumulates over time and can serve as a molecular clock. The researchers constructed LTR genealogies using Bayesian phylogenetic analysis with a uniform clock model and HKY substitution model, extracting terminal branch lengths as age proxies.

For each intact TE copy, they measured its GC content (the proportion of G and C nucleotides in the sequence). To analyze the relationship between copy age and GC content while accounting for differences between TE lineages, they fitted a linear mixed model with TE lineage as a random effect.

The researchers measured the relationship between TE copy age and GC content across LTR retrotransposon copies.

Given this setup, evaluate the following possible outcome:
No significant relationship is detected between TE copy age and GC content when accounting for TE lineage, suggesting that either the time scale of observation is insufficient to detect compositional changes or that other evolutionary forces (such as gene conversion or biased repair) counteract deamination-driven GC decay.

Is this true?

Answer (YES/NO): NO